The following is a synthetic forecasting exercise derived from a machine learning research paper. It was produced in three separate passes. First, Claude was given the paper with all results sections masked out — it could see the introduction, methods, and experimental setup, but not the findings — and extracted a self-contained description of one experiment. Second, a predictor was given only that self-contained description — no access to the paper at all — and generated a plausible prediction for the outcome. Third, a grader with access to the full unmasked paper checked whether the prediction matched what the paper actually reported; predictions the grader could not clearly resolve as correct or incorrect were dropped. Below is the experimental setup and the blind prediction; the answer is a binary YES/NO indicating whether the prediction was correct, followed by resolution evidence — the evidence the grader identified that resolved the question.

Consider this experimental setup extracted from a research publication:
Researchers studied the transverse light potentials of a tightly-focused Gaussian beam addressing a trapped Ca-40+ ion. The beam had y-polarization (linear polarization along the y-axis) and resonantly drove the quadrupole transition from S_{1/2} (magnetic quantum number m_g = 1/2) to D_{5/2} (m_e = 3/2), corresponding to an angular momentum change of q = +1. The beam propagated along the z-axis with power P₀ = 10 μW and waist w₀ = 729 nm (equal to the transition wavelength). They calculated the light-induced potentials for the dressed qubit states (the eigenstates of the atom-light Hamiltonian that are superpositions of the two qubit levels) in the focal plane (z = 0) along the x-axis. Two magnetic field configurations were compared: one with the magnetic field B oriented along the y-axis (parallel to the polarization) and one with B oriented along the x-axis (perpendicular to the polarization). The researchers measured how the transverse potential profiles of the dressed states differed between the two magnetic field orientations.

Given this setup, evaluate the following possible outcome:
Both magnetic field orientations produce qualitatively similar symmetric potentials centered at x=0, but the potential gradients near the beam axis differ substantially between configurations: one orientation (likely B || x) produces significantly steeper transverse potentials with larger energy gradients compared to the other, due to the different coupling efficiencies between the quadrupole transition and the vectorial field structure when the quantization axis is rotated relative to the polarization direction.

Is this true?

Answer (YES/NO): NO